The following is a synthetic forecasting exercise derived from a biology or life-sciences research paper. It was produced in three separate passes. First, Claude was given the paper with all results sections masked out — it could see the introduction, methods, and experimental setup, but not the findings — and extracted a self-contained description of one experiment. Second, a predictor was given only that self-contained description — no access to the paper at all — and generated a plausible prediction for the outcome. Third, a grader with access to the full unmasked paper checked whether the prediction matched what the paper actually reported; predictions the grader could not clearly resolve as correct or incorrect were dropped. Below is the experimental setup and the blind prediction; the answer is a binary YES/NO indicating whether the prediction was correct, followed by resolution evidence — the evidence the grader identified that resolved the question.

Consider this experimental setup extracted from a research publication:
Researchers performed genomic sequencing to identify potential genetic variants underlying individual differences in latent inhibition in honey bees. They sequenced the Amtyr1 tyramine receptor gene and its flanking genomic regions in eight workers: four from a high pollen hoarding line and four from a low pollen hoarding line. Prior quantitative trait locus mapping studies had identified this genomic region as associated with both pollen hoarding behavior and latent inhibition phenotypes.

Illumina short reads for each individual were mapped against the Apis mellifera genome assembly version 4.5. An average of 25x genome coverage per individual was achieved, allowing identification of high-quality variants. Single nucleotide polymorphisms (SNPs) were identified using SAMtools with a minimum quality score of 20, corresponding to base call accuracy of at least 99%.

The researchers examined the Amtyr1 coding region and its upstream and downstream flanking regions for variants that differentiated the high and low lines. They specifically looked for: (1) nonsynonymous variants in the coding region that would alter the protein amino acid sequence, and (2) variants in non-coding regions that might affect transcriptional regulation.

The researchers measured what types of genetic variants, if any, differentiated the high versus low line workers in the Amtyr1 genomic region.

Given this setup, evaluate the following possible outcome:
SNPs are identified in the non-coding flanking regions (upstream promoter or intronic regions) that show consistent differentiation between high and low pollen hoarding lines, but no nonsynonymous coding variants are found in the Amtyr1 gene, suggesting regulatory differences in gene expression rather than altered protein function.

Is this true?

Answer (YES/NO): NO